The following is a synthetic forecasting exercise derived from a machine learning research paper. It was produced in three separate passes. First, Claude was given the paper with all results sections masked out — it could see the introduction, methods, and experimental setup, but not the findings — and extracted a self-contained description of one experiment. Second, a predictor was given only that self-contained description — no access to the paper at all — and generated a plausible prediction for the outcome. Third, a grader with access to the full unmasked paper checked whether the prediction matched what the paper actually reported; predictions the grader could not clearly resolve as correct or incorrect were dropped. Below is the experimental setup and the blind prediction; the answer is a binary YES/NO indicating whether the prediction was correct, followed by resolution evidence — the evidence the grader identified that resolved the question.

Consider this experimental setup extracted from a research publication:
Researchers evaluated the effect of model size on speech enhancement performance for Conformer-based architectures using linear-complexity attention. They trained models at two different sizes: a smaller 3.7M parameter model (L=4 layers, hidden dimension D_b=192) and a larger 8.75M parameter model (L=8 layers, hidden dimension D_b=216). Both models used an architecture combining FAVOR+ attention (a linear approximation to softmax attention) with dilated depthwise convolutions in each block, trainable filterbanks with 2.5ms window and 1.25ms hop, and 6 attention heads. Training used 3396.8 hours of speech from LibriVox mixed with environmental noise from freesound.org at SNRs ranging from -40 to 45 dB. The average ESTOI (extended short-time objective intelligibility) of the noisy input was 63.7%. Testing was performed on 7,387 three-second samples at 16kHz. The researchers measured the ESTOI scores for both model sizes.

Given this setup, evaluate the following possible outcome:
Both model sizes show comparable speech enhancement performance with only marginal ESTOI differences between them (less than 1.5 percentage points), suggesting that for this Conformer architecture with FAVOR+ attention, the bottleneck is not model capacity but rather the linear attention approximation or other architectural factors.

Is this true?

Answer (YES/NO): NO